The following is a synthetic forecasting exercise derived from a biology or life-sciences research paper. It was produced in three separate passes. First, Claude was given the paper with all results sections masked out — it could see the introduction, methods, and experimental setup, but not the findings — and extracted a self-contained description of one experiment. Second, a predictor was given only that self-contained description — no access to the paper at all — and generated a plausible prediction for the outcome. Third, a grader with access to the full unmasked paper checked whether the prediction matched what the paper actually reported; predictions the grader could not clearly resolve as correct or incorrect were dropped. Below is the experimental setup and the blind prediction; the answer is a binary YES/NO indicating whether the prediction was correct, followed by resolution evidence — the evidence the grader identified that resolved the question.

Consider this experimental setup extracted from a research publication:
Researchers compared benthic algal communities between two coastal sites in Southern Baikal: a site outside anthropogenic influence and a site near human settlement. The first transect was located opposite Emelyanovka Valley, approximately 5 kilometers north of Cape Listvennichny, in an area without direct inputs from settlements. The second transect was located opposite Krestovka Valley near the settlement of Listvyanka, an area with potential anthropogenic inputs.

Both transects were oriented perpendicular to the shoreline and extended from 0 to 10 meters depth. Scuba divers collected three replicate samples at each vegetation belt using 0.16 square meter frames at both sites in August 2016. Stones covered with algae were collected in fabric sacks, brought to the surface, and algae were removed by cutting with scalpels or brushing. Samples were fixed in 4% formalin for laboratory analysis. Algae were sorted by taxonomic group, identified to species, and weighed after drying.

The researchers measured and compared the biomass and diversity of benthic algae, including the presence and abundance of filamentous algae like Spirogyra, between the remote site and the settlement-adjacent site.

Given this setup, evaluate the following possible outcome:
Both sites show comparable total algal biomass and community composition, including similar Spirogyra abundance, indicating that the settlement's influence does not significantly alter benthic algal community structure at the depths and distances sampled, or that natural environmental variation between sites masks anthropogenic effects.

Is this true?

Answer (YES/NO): NO